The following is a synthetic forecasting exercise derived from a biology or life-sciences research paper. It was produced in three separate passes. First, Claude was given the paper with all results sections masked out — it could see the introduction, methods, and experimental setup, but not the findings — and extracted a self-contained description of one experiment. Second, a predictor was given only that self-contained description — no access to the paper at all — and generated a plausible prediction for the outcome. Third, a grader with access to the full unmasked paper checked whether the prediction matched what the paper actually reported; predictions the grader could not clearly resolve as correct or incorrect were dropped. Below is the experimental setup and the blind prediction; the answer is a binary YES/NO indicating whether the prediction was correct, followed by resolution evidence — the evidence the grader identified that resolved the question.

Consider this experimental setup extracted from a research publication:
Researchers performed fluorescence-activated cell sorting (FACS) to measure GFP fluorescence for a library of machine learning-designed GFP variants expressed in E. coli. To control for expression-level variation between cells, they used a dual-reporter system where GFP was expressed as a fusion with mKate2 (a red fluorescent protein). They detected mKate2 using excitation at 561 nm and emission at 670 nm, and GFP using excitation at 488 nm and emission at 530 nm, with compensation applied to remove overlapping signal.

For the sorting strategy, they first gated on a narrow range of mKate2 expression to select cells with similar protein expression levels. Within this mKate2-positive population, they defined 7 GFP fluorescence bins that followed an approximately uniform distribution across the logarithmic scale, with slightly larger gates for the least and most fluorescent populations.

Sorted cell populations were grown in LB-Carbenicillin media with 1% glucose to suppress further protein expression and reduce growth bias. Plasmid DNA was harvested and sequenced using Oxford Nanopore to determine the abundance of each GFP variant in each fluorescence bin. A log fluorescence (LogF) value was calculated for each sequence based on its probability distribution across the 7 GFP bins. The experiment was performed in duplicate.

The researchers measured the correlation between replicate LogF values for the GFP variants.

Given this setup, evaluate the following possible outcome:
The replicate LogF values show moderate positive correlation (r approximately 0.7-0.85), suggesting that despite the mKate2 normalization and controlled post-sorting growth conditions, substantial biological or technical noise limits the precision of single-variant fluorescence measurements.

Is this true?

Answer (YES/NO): NO